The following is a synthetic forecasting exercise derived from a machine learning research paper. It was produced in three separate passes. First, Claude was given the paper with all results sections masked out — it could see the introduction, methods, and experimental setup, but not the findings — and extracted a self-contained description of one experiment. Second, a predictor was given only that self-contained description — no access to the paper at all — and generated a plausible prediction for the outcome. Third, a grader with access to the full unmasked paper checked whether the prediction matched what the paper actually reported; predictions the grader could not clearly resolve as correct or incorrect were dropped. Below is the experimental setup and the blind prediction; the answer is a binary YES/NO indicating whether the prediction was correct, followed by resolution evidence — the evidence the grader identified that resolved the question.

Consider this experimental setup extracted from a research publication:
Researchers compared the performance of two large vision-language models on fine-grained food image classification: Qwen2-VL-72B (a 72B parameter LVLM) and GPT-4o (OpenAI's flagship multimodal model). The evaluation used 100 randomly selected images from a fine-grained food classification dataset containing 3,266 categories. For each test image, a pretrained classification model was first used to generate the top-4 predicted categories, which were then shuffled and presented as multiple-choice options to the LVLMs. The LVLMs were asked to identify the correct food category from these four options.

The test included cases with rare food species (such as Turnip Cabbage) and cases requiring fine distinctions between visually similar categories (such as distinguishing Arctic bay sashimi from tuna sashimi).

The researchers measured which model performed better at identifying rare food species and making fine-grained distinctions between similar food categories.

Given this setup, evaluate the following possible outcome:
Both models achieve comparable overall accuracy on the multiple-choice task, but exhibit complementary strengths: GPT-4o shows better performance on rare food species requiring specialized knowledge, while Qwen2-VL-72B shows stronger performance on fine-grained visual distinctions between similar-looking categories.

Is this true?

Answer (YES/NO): NO